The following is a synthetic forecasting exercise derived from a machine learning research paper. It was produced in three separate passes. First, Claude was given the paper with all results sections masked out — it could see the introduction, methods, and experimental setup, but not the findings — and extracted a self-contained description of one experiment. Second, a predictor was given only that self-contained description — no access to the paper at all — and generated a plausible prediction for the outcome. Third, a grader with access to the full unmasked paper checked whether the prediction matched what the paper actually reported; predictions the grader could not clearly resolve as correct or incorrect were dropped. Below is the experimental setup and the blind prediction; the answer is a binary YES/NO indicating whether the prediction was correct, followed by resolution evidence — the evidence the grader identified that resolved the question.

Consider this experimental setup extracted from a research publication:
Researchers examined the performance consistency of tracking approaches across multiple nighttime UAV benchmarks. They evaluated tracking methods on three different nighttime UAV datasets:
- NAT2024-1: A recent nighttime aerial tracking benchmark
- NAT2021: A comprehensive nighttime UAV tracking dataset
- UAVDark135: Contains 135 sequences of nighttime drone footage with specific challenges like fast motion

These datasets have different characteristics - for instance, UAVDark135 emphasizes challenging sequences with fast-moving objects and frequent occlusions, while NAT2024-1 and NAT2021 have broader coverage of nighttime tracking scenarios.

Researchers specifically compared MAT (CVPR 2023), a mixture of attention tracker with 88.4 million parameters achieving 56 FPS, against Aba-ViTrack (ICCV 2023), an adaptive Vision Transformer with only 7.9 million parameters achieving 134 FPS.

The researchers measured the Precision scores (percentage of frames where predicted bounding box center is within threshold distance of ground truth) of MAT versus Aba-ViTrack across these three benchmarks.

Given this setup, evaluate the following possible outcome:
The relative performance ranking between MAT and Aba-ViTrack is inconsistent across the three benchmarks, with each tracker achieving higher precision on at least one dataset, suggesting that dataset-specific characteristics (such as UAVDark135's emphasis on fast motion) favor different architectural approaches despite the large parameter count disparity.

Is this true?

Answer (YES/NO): YES